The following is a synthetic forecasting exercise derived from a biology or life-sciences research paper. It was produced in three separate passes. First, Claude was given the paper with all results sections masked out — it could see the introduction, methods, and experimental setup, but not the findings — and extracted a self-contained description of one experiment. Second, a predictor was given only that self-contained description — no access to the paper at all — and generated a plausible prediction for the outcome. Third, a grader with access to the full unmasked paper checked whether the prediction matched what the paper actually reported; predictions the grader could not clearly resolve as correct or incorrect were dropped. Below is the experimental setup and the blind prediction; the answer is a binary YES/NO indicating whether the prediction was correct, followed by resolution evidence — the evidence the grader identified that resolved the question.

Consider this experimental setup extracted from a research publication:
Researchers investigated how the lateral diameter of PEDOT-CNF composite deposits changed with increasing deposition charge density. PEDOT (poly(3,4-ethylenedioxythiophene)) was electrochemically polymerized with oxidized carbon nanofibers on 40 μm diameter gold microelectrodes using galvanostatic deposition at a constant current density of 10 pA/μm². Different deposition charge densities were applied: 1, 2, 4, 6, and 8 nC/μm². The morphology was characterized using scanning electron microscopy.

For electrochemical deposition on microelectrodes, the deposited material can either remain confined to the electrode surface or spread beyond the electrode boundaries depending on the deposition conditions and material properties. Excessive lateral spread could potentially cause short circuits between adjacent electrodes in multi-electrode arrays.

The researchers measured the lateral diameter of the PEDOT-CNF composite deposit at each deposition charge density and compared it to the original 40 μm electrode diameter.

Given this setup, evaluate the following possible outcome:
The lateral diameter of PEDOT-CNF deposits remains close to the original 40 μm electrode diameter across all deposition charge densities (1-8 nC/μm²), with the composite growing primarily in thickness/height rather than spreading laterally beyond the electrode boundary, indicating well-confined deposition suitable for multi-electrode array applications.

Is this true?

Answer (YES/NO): NO